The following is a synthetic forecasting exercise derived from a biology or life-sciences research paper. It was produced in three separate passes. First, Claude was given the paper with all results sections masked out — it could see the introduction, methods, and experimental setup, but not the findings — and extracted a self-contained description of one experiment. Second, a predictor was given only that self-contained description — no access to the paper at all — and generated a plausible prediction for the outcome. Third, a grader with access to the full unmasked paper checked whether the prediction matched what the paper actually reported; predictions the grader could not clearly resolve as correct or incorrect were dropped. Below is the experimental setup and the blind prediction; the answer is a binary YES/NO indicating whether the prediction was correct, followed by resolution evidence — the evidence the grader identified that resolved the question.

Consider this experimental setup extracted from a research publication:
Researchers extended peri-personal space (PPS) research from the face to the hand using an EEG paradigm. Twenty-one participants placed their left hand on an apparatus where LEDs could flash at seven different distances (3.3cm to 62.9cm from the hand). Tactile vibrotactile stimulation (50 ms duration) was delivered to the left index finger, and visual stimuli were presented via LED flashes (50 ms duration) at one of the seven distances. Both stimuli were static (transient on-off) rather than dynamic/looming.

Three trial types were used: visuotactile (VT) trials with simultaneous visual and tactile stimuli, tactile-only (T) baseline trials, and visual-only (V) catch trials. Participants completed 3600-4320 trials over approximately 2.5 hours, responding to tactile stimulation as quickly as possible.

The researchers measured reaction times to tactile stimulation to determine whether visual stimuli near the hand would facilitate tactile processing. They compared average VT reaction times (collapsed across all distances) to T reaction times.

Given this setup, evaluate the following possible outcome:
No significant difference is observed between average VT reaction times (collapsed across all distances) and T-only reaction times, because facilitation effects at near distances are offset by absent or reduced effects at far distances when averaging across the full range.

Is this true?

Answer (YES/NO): NO